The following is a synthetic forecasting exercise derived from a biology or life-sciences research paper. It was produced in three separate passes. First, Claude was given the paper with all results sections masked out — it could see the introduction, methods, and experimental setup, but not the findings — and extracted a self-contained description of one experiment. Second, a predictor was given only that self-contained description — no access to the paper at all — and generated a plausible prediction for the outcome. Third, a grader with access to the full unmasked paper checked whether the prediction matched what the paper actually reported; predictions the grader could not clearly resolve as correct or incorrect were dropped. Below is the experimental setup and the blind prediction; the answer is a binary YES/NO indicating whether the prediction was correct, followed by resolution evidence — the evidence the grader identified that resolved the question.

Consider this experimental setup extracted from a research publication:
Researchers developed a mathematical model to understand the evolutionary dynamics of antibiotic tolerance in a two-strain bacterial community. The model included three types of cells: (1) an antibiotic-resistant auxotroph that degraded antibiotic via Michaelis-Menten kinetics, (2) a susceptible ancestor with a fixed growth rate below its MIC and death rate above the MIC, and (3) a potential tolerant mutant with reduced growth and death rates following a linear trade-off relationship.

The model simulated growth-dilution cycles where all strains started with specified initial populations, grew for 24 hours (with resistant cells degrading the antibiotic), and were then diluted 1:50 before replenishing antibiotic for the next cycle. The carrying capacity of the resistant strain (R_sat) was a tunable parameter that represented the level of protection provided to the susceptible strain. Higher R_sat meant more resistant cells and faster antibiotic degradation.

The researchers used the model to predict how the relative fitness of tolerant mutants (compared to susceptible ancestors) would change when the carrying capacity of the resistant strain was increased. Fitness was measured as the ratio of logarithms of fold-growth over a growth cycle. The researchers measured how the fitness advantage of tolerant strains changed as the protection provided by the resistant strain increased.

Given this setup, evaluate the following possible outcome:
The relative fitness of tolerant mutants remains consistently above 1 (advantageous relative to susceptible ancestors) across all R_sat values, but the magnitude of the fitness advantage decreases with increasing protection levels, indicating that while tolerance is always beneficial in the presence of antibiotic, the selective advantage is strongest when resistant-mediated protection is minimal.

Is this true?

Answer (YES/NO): NO